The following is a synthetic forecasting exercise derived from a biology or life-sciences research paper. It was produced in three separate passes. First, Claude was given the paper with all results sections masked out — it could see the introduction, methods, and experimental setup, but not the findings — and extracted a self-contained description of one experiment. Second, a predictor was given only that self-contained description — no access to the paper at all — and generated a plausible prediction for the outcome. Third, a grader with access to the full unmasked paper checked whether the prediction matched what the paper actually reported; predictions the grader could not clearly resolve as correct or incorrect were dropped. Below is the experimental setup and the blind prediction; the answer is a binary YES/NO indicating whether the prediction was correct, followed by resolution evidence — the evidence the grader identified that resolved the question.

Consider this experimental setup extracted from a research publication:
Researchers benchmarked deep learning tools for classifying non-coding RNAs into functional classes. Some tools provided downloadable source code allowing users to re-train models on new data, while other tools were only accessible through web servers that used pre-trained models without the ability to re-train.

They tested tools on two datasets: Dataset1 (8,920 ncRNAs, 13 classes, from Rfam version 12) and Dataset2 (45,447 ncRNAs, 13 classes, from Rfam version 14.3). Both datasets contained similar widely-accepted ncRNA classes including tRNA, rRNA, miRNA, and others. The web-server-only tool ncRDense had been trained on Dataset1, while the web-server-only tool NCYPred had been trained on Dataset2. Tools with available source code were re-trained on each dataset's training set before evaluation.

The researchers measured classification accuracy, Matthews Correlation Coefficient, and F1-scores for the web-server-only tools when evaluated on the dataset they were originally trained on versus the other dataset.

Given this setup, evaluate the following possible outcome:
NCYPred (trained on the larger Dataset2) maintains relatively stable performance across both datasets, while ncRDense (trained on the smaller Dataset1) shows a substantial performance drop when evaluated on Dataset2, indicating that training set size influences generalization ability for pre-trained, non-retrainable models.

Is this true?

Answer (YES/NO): NO